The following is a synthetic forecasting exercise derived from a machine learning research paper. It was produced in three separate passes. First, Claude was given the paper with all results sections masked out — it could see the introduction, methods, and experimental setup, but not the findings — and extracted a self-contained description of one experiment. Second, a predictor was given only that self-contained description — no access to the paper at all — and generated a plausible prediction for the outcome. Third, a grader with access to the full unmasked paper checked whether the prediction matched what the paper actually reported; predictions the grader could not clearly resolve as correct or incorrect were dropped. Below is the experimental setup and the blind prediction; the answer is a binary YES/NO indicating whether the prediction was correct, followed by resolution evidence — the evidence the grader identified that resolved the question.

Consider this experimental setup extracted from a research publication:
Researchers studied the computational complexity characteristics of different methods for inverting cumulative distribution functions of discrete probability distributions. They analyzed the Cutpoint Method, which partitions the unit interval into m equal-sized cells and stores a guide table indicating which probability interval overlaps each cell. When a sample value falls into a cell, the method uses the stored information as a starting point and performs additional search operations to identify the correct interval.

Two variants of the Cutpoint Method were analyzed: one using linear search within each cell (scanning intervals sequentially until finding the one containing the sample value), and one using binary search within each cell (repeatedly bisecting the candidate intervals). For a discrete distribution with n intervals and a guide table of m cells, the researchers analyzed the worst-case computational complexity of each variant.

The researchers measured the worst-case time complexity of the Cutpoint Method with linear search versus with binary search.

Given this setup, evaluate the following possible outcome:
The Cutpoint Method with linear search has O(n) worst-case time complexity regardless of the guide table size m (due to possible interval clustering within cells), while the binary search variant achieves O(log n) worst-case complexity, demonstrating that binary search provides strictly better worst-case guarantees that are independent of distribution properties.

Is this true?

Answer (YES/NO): YES